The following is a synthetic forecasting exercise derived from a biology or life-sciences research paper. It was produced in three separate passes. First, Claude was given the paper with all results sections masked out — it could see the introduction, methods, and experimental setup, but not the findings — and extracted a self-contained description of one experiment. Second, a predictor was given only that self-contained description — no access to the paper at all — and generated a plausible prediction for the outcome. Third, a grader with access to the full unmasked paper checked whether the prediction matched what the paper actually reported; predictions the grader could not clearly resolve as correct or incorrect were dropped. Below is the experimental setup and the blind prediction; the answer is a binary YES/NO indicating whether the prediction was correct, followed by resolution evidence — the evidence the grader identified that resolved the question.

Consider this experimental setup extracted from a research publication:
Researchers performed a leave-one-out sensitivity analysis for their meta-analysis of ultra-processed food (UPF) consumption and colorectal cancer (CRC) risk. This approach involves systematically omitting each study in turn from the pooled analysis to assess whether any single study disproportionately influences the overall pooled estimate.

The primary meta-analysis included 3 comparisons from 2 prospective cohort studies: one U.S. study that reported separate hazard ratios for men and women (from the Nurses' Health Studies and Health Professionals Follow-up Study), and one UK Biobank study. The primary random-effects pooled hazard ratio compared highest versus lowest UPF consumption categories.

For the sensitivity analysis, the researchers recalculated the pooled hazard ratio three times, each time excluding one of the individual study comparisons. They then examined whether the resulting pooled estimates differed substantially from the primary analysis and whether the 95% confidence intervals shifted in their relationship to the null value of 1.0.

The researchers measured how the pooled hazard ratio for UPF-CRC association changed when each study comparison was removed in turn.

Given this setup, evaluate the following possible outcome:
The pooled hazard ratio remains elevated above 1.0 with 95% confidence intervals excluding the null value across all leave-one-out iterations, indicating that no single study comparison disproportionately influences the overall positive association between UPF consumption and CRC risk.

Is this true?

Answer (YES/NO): NO